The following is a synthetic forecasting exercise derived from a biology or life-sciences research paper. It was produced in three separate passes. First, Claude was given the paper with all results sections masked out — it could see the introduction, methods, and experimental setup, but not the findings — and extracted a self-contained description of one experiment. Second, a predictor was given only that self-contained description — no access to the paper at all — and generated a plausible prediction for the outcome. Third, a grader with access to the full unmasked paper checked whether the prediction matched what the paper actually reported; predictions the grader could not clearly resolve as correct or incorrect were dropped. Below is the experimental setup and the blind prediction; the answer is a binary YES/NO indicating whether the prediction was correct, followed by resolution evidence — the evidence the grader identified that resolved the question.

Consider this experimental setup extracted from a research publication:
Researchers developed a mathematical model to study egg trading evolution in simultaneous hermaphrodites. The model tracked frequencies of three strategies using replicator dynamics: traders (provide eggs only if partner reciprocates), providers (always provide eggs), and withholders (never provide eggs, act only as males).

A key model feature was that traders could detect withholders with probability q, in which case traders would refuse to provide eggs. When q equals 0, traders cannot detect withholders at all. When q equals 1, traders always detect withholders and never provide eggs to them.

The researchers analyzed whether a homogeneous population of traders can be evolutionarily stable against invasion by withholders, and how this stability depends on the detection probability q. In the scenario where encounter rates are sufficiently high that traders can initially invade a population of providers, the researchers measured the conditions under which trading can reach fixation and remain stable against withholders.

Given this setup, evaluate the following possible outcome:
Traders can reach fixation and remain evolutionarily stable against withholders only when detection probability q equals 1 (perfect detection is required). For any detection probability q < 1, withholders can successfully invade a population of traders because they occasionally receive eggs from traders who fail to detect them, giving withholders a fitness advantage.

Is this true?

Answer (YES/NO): NO